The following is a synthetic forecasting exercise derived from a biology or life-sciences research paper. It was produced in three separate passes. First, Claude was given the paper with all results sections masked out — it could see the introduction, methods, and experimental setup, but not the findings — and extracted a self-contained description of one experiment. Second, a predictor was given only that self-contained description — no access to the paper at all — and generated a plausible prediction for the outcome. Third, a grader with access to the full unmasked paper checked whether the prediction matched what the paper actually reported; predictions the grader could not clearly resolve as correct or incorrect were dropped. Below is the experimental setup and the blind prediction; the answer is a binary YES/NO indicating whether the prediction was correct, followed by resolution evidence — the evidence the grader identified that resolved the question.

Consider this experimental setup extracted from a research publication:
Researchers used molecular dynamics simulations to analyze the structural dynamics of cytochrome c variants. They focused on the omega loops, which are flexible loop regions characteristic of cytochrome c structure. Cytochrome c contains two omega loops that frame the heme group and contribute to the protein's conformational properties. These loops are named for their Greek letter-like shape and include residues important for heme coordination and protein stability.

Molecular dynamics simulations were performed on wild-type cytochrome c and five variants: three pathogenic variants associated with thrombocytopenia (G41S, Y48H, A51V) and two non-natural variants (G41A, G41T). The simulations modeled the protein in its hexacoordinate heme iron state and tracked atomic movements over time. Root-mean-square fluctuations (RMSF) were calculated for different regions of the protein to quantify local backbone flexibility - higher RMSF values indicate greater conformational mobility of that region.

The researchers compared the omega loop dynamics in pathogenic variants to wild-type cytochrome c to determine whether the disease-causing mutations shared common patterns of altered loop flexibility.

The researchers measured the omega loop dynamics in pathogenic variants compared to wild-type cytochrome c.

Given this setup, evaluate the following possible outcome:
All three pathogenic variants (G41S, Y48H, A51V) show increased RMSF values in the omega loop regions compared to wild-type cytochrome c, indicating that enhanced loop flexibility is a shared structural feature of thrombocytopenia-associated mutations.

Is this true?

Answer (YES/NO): YES